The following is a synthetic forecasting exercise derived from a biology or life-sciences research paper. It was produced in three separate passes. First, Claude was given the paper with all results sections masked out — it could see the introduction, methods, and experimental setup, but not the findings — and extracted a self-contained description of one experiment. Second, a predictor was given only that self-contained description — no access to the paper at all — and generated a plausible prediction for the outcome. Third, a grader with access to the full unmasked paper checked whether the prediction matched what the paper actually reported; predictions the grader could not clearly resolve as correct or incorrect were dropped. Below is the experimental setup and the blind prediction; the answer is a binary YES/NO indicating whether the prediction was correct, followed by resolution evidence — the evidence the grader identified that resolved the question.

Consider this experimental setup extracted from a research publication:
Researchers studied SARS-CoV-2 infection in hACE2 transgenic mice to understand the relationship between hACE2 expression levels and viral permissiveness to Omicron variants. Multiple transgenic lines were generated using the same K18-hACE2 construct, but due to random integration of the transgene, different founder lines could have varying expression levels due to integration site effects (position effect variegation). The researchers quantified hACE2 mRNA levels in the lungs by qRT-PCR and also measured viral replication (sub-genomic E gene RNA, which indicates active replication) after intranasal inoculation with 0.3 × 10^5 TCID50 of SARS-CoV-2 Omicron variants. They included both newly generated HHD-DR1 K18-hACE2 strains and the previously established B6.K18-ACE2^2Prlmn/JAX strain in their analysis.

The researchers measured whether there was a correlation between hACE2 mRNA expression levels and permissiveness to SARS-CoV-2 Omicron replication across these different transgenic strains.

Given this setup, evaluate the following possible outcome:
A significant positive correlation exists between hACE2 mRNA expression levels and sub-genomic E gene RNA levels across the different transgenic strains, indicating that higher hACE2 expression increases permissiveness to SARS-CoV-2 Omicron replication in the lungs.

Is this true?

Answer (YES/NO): YES